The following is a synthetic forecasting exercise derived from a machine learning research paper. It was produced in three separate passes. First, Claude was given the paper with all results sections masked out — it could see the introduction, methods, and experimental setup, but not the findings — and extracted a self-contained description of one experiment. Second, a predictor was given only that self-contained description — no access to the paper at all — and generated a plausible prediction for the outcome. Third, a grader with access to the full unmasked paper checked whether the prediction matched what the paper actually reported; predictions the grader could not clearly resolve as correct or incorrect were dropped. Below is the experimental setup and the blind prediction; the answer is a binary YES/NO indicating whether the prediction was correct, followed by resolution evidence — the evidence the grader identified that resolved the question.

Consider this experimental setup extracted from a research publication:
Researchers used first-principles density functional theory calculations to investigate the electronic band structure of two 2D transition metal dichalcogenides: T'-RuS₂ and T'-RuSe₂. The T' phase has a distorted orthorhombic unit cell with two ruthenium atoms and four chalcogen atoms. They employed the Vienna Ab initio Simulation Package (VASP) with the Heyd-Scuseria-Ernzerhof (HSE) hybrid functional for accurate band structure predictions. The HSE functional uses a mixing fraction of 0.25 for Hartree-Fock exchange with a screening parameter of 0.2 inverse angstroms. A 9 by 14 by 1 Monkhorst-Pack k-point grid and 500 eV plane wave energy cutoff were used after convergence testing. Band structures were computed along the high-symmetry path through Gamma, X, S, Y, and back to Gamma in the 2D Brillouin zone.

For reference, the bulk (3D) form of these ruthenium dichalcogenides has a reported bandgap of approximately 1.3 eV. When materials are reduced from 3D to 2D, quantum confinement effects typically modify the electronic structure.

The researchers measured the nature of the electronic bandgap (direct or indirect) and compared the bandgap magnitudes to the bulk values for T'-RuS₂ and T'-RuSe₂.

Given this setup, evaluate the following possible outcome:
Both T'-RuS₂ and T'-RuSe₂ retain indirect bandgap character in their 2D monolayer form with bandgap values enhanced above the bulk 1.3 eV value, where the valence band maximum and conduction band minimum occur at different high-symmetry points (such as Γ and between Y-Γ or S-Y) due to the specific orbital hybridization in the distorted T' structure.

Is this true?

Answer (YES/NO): YES